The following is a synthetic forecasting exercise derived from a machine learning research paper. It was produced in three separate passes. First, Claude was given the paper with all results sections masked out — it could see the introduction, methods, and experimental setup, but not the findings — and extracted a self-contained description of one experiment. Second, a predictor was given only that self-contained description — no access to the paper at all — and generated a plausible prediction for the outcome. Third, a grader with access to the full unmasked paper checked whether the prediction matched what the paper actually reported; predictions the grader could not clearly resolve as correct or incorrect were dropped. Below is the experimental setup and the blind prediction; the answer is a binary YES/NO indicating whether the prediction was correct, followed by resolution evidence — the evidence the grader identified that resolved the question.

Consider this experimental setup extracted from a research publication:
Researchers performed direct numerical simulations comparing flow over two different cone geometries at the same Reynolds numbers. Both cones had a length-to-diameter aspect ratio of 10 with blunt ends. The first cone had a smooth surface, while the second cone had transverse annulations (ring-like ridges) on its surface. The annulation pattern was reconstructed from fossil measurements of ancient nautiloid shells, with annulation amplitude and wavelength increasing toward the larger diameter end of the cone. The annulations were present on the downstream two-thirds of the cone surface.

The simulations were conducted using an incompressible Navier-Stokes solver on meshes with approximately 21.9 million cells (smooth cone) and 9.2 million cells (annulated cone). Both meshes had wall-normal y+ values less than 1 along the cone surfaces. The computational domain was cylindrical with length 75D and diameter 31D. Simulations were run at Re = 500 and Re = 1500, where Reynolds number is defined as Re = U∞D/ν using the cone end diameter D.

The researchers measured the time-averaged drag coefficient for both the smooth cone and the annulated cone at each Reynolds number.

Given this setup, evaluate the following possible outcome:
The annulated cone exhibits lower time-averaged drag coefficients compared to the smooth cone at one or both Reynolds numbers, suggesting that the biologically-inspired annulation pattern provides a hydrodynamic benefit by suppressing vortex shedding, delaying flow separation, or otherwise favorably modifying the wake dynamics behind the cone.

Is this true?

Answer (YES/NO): NO